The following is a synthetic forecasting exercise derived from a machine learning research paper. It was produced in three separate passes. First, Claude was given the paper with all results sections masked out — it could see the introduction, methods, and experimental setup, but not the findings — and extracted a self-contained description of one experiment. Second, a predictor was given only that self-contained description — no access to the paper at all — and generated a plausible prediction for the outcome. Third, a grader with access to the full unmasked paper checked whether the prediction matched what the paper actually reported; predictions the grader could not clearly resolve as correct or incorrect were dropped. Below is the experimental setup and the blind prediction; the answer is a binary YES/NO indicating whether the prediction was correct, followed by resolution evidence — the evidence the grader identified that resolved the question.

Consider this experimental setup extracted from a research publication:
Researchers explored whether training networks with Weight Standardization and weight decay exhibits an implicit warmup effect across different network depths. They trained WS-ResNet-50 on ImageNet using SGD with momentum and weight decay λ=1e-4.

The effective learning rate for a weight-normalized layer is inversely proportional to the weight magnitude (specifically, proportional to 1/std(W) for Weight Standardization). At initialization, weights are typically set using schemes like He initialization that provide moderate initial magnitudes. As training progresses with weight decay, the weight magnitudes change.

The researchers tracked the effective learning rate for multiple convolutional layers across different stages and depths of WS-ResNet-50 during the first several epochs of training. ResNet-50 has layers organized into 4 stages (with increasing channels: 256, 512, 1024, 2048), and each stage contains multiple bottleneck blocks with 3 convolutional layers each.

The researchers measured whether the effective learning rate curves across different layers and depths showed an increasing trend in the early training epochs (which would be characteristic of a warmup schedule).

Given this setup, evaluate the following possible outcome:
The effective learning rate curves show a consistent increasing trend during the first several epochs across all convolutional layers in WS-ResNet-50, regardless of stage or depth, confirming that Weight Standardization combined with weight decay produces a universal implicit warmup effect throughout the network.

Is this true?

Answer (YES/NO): NO